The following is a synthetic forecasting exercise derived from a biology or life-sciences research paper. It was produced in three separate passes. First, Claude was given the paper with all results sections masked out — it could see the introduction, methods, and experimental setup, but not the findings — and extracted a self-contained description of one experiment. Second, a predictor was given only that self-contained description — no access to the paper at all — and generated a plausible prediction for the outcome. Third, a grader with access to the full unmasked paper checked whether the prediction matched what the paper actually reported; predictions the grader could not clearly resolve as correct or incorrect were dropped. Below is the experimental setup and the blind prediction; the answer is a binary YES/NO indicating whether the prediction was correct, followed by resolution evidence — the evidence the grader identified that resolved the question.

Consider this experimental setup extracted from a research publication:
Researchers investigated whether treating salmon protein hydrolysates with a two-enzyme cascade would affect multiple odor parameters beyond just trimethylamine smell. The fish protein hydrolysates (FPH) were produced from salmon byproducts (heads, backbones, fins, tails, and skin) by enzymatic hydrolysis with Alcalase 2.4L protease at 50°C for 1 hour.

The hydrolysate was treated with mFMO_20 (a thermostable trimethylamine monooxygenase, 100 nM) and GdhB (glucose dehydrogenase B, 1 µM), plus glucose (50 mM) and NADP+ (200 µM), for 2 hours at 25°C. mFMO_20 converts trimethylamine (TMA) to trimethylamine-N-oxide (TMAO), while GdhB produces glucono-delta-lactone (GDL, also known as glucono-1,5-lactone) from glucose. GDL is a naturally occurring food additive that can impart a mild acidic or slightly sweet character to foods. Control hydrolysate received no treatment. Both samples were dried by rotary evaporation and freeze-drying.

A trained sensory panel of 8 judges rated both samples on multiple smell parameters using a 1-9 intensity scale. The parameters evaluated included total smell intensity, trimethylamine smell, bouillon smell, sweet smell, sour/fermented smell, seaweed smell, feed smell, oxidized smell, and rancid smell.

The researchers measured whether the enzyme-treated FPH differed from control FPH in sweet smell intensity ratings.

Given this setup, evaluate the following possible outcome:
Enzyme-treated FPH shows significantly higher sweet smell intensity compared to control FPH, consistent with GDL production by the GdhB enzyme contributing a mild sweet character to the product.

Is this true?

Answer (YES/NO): YES